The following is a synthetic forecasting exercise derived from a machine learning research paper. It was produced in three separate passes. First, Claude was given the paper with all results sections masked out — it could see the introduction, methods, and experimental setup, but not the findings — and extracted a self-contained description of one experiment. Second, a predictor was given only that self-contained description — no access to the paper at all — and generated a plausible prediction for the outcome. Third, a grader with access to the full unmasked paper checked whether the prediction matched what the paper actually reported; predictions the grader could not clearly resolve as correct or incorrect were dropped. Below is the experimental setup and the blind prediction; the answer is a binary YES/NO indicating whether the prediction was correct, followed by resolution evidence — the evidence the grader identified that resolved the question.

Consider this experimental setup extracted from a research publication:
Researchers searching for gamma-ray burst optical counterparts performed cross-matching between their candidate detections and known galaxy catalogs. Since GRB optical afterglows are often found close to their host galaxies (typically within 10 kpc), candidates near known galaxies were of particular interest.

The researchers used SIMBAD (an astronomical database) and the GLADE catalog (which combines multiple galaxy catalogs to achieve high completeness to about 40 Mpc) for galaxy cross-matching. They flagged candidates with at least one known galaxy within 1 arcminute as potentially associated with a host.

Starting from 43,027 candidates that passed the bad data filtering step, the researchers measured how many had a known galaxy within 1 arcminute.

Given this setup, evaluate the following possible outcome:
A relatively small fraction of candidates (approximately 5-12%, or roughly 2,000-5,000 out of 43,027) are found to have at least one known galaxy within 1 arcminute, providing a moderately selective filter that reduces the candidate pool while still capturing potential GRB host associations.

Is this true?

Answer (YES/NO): YES